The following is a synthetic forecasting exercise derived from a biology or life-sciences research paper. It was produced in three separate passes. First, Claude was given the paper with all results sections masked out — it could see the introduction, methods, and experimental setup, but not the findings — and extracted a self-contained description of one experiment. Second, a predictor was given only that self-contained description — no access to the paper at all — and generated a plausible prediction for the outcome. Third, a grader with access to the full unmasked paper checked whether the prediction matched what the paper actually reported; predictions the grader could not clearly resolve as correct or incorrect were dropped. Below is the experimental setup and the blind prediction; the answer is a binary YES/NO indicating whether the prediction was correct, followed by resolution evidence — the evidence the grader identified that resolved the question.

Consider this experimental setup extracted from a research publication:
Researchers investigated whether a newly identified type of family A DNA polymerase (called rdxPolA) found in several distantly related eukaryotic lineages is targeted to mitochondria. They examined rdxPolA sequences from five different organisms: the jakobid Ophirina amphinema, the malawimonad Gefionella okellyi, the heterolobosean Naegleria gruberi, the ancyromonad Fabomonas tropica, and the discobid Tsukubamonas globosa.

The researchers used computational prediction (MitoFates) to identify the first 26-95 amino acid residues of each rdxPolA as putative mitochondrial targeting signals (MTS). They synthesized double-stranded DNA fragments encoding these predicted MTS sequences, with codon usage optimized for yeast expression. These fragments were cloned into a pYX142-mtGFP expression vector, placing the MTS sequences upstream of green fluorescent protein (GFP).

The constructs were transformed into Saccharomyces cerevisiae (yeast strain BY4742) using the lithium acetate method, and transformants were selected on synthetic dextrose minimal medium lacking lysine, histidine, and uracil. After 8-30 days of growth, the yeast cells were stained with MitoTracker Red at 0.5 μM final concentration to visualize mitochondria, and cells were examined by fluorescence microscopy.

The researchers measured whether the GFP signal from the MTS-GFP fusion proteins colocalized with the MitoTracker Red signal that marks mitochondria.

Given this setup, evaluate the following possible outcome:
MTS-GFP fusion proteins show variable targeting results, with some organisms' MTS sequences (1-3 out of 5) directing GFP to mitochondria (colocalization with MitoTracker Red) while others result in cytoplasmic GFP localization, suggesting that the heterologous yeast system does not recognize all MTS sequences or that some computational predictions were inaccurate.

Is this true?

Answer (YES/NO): NO